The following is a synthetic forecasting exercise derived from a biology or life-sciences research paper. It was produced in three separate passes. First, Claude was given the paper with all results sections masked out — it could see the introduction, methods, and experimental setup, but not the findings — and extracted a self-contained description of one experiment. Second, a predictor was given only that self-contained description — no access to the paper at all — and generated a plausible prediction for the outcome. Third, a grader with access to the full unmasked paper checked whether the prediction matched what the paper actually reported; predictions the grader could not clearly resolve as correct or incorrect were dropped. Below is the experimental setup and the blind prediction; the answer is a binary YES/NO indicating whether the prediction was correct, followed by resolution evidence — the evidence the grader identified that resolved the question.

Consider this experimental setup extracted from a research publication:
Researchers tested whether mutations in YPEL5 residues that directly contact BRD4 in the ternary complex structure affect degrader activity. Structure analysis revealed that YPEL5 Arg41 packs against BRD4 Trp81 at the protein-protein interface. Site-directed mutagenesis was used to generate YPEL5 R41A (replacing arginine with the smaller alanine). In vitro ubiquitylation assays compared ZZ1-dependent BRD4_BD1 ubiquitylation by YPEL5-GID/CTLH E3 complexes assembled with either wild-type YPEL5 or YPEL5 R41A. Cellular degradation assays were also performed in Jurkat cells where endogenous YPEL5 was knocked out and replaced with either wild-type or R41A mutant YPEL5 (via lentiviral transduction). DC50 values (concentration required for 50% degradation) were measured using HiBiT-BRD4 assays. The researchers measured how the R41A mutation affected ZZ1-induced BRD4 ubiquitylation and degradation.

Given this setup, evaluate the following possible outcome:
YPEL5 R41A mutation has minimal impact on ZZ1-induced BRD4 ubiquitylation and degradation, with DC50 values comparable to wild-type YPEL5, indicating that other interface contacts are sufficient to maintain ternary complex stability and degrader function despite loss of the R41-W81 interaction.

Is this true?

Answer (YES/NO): NO